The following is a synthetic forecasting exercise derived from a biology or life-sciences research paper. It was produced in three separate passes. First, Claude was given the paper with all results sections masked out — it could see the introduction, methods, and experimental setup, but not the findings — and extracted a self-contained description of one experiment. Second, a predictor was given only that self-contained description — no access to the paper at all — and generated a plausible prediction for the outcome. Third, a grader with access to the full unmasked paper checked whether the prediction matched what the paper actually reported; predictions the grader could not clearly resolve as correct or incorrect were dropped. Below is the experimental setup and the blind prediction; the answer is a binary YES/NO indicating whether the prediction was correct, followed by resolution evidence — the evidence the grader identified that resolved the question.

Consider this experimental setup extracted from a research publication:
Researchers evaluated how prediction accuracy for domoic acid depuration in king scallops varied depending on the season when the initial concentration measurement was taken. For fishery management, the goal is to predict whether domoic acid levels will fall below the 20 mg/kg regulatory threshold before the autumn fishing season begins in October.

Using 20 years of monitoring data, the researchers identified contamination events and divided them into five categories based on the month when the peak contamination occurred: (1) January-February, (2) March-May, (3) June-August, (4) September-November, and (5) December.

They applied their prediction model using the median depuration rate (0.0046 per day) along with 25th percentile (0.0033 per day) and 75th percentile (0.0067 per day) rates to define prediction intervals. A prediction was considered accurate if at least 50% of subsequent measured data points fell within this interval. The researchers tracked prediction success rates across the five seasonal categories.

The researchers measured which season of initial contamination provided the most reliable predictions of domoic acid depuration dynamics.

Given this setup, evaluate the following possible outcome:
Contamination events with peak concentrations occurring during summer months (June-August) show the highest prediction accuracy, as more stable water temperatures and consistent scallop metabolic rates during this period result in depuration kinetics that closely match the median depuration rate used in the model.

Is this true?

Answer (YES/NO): NO